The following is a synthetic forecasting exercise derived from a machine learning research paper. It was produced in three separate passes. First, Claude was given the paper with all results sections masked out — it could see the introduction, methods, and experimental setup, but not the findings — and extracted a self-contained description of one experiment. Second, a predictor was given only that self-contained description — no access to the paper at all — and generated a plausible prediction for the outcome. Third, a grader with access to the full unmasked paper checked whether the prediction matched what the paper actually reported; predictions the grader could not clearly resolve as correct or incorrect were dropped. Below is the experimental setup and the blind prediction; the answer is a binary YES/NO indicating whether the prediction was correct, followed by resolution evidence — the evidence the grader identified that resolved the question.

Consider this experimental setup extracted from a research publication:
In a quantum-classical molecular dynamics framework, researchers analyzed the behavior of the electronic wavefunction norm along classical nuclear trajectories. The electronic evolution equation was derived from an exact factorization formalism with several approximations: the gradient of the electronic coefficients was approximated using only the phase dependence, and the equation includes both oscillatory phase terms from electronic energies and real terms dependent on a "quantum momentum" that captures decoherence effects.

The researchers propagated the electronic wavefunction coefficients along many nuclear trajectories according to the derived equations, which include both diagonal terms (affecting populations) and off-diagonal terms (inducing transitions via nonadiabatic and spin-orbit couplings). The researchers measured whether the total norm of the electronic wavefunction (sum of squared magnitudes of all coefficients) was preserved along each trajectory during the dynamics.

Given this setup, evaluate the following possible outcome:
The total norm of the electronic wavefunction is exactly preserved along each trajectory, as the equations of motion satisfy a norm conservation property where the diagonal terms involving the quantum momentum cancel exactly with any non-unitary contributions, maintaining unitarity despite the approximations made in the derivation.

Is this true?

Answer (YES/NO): YES